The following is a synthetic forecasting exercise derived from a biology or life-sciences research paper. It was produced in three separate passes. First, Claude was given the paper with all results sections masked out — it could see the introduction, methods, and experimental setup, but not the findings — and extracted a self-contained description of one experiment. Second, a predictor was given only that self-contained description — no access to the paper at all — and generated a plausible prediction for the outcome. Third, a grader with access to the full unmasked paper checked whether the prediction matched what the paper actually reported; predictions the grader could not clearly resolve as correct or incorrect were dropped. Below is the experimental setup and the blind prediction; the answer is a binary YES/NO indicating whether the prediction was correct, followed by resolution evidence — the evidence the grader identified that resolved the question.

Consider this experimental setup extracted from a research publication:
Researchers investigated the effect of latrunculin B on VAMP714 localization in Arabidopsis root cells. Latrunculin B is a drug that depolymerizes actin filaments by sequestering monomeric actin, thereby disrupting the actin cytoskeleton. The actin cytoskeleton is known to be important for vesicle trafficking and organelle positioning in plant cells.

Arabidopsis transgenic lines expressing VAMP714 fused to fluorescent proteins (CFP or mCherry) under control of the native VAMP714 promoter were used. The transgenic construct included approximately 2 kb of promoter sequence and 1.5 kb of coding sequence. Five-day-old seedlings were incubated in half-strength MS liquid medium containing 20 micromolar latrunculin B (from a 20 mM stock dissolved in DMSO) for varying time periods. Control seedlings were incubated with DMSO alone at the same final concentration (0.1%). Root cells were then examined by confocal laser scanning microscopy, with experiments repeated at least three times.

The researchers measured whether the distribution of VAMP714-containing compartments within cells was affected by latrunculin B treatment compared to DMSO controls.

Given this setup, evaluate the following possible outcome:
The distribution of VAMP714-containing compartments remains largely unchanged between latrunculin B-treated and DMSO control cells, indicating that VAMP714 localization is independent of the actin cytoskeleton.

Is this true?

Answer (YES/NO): NO